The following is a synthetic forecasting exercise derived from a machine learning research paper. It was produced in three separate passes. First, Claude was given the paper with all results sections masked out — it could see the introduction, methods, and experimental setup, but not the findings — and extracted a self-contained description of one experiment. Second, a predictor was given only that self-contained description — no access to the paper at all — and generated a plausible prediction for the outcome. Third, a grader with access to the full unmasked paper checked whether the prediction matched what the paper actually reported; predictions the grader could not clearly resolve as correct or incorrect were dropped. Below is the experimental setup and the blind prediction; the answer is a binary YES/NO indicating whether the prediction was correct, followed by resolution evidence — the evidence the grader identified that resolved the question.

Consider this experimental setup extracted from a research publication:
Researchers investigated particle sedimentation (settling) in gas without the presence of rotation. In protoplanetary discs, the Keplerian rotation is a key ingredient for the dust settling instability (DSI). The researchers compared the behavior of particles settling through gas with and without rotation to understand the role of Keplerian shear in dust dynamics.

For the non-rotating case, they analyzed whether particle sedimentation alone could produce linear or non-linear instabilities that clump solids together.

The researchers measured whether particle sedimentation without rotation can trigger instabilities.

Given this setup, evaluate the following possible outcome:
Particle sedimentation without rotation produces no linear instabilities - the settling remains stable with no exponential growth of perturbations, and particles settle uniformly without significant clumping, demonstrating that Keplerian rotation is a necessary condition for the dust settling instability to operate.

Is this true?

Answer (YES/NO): NO